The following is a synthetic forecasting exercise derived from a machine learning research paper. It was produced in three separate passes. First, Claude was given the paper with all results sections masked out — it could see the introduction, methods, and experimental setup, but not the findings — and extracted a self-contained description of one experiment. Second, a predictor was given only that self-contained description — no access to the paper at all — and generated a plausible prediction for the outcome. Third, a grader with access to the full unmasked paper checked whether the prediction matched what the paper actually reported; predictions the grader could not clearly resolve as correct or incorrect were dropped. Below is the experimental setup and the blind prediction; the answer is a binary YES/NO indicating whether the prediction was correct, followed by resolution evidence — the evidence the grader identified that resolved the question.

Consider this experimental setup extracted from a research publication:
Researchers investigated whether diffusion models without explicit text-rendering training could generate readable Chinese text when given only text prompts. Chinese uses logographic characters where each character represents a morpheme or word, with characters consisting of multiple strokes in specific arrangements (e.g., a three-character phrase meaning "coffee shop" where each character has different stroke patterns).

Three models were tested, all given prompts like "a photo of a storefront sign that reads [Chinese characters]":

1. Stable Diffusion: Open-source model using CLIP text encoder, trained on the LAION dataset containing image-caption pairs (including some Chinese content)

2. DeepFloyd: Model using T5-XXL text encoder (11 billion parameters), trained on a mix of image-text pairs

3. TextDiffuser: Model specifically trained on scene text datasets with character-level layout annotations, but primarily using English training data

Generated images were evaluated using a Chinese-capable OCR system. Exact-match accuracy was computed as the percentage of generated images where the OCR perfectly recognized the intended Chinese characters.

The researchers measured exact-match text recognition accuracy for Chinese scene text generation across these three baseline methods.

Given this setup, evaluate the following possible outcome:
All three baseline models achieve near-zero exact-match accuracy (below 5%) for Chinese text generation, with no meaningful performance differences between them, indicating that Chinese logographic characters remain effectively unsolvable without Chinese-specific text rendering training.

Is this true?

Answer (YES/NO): YES